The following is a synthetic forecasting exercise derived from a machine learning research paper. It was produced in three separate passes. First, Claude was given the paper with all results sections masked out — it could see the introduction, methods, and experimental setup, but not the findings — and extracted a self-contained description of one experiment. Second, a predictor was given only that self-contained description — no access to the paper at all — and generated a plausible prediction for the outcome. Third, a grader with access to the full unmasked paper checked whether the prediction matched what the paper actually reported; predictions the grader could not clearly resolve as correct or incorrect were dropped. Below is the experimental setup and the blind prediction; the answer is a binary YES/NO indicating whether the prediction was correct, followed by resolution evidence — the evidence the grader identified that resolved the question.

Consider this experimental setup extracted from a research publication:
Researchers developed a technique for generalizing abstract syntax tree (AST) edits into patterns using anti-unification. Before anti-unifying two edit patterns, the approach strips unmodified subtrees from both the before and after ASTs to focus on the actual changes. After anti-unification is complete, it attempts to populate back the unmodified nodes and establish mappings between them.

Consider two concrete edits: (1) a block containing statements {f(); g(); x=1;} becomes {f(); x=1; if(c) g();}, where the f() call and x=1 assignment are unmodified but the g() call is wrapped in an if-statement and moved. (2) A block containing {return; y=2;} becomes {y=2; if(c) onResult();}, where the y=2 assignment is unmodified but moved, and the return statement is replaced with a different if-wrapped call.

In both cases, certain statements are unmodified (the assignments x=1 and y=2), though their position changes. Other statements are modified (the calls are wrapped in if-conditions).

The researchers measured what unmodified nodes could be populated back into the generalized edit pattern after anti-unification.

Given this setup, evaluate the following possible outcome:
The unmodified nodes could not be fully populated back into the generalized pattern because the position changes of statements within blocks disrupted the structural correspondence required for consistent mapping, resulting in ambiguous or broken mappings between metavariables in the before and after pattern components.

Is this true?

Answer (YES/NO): NO